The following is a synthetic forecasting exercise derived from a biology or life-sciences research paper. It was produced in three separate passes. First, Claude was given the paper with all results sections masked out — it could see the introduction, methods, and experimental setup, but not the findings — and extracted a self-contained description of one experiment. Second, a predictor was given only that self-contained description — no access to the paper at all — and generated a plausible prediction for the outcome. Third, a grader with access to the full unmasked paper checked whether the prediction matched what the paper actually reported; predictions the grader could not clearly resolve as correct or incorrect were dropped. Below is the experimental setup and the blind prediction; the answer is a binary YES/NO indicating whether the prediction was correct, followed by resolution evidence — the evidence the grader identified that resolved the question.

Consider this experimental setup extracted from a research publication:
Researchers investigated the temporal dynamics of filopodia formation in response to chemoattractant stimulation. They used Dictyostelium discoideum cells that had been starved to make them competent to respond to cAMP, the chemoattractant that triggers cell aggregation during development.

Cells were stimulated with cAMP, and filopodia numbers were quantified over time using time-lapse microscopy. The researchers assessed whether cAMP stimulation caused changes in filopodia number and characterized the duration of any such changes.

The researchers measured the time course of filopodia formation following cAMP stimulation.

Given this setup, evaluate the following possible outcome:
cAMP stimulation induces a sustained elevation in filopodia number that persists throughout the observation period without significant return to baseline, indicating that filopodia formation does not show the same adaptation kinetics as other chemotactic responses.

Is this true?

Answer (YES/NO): NO